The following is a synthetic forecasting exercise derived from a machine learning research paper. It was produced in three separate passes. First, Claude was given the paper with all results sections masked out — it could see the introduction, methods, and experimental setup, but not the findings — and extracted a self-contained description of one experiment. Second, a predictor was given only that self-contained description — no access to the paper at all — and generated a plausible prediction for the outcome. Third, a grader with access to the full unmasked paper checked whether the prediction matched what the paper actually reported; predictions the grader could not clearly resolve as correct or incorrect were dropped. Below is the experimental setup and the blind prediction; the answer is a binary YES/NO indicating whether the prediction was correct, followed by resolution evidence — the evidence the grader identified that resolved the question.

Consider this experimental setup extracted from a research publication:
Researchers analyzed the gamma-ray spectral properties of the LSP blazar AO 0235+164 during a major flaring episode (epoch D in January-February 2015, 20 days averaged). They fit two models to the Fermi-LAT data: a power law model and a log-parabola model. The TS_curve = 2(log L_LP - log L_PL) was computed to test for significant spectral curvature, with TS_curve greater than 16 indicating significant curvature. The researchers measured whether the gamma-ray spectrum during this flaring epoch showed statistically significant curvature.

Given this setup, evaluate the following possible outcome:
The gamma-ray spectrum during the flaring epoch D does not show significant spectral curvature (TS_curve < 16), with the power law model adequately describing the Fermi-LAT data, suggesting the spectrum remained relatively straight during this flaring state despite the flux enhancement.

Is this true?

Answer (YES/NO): YES